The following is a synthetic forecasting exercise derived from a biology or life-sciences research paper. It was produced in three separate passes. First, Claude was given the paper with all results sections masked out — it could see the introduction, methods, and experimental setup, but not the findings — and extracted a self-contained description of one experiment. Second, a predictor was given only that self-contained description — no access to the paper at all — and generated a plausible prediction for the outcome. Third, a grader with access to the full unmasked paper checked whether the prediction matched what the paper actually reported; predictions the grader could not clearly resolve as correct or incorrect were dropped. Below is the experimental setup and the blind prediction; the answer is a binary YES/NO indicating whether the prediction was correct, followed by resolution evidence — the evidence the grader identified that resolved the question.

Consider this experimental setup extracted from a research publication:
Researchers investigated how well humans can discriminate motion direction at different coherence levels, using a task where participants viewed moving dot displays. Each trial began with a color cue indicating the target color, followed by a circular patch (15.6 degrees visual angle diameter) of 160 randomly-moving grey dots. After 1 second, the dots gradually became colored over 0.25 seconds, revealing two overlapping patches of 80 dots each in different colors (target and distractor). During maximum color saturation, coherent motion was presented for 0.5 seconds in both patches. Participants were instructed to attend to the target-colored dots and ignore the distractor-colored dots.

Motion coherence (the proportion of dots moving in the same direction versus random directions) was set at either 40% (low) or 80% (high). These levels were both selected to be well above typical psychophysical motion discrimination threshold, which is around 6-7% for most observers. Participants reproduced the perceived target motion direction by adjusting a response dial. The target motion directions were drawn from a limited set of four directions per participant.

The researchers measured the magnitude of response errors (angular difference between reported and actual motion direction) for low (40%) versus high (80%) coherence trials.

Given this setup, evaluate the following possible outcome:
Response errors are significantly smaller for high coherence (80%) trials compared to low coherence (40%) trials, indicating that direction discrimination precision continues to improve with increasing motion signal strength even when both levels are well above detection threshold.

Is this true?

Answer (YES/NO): NO